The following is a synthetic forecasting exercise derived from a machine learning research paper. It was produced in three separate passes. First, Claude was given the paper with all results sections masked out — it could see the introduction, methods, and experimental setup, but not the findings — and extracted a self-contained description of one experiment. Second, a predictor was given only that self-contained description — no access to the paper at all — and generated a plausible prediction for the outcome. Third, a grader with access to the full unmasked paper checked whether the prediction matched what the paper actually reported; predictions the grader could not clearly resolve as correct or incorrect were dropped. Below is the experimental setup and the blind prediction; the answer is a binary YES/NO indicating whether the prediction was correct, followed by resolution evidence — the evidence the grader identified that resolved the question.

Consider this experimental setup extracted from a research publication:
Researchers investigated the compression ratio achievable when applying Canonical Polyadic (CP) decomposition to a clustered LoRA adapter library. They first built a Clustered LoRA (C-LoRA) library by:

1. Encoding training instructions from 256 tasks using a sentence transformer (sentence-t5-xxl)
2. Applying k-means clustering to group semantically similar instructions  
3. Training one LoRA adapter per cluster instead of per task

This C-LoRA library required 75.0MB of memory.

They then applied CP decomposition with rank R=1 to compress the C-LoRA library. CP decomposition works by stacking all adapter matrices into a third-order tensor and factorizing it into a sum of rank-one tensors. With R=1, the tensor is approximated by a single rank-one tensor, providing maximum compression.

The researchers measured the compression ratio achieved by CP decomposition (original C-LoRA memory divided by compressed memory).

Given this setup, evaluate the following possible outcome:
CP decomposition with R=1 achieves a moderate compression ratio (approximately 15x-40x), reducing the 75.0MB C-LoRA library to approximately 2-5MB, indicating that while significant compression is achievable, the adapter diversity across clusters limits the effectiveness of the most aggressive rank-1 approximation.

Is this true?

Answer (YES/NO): YES